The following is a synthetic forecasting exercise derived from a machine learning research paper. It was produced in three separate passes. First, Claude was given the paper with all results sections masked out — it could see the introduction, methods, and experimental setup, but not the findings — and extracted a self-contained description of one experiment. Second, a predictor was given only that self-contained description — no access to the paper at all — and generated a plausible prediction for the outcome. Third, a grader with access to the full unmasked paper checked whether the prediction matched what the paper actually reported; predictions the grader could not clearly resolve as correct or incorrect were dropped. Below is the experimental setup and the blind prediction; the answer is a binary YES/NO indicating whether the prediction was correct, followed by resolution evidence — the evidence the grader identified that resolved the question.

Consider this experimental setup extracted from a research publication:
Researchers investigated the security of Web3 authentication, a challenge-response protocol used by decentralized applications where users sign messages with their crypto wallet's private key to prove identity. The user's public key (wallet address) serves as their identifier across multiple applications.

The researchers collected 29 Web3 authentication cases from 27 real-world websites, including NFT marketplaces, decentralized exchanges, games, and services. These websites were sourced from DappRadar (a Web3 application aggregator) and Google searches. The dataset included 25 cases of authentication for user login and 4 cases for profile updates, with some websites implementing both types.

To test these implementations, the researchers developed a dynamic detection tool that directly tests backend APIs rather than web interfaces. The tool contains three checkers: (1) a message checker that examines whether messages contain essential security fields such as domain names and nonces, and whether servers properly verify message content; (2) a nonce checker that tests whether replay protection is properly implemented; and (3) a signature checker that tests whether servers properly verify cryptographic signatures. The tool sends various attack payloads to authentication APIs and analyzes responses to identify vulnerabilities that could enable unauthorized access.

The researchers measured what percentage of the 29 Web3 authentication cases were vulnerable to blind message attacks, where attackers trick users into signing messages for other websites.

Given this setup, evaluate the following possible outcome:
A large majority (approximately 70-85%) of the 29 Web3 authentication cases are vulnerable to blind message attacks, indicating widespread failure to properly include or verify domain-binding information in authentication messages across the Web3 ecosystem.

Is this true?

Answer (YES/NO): YES